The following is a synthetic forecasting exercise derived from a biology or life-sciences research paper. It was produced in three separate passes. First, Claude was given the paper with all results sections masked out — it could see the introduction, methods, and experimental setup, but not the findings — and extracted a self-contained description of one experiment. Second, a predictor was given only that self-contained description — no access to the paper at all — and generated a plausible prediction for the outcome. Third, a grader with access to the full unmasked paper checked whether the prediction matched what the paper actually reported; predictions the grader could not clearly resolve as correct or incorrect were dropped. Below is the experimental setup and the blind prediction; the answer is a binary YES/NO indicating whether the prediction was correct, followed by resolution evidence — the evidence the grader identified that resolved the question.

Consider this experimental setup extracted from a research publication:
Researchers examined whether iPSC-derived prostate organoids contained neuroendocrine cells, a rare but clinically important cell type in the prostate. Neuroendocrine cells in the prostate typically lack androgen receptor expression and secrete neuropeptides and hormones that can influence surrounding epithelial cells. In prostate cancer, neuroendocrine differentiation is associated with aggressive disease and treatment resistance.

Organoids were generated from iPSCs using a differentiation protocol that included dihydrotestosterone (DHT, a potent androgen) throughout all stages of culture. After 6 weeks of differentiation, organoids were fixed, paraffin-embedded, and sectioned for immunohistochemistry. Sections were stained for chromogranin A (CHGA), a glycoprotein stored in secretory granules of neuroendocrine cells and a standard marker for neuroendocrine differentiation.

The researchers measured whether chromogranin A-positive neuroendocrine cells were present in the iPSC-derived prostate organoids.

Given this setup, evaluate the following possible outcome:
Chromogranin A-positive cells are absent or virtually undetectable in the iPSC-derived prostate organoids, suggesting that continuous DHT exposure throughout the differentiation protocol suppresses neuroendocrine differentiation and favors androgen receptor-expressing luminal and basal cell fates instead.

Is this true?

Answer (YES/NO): NO